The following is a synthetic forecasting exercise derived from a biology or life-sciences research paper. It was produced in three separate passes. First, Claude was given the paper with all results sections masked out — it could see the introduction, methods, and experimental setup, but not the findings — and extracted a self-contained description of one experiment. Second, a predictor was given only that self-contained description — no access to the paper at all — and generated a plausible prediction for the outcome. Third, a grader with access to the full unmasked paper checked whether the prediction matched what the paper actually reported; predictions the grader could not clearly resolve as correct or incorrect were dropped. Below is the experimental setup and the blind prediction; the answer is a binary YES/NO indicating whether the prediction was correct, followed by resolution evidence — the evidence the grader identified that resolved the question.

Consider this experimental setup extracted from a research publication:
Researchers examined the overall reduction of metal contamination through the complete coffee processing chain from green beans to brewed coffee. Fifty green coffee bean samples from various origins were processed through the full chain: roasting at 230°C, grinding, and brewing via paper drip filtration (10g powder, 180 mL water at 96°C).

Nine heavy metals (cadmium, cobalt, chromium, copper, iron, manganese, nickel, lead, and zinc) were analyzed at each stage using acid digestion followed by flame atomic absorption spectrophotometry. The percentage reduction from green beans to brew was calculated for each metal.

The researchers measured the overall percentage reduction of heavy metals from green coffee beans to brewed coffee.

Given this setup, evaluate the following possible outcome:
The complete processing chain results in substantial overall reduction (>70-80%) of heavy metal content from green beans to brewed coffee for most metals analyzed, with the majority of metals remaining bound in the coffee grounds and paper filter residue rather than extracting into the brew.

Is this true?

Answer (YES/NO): YES